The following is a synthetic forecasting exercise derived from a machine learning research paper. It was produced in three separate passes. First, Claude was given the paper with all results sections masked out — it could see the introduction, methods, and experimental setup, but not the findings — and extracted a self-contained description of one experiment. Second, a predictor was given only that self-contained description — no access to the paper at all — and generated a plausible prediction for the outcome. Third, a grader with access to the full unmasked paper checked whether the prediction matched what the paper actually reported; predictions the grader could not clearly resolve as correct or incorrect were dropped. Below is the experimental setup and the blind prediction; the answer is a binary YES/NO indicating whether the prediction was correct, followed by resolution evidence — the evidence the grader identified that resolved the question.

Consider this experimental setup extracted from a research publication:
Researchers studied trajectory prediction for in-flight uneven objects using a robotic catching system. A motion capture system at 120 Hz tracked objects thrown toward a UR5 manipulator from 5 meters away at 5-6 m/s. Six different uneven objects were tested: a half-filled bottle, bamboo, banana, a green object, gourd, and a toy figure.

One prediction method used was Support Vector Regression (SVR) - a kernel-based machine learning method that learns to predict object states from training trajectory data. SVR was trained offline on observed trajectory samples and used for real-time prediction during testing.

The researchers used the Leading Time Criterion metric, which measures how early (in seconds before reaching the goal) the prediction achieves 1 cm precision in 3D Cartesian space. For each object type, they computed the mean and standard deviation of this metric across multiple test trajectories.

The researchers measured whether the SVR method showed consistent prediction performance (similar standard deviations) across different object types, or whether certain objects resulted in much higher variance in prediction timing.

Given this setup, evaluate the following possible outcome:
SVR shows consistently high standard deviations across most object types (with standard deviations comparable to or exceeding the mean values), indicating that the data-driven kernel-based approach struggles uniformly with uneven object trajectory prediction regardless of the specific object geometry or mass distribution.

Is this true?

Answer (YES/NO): NO